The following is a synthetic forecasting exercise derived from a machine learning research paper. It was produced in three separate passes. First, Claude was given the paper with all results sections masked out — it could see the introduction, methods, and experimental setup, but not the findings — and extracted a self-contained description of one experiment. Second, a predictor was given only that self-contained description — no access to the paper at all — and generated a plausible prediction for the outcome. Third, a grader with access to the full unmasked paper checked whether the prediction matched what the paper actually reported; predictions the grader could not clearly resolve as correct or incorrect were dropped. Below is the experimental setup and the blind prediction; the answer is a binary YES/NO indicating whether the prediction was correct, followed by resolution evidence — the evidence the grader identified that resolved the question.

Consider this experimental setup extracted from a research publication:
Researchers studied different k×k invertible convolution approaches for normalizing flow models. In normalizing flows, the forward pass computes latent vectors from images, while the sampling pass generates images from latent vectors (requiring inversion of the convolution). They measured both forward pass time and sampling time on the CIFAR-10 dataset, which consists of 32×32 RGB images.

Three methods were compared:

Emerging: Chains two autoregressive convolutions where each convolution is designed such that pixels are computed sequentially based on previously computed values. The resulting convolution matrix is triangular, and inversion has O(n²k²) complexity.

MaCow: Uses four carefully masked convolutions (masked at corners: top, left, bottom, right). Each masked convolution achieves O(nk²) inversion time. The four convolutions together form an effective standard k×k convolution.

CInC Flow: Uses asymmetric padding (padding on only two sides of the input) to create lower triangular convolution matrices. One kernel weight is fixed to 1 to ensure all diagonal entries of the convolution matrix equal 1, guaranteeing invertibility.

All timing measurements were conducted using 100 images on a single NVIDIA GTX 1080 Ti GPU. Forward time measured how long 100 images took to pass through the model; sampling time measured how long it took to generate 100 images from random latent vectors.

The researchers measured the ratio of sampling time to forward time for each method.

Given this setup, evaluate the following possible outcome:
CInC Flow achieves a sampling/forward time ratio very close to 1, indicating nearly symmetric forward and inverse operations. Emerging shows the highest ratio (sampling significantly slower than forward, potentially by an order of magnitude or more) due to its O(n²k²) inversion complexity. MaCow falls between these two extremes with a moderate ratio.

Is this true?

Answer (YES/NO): NO